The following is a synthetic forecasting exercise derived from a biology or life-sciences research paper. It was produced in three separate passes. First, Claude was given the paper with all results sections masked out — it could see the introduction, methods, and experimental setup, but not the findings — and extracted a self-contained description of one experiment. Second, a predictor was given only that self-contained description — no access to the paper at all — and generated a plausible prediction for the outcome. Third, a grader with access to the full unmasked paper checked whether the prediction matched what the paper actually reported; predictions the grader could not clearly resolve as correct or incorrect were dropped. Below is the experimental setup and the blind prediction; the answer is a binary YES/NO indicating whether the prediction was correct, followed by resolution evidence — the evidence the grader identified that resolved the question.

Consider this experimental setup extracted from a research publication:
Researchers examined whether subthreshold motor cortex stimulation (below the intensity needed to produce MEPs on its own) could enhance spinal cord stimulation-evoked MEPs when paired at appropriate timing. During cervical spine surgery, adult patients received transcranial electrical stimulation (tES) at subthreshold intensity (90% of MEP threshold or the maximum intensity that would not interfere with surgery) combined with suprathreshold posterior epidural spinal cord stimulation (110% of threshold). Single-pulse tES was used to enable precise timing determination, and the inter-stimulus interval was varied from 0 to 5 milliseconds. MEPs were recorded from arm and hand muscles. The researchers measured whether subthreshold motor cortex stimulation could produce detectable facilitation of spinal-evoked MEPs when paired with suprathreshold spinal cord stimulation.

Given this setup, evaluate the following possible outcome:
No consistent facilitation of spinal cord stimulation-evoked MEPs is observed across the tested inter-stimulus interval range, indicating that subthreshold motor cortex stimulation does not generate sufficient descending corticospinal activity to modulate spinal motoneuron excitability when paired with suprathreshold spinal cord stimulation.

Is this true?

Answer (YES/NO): NO